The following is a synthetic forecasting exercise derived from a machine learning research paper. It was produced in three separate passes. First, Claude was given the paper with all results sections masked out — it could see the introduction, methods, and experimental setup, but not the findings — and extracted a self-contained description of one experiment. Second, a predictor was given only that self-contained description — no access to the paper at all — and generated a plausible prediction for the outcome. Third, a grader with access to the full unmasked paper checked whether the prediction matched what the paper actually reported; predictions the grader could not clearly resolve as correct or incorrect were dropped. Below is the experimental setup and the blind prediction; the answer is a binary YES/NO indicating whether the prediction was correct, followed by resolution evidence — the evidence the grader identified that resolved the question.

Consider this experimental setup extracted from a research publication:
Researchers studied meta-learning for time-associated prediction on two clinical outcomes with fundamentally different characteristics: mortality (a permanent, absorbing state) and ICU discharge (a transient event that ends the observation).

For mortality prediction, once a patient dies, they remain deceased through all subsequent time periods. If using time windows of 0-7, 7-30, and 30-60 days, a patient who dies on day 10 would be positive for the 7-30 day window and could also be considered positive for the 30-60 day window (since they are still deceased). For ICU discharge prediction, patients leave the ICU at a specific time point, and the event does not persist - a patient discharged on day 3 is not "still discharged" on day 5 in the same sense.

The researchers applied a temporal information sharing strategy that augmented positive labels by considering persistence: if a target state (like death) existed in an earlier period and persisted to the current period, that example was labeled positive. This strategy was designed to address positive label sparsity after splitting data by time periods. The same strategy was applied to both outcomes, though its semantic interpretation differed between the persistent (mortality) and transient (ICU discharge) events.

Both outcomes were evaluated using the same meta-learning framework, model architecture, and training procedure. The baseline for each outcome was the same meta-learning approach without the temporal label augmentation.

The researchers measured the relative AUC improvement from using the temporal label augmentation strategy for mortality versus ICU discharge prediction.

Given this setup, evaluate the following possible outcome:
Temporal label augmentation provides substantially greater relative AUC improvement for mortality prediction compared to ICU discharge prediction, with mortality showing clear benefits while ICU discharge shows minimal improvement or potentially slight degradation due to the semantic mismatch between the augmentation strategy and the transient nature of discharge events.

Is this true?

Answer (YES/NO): NO